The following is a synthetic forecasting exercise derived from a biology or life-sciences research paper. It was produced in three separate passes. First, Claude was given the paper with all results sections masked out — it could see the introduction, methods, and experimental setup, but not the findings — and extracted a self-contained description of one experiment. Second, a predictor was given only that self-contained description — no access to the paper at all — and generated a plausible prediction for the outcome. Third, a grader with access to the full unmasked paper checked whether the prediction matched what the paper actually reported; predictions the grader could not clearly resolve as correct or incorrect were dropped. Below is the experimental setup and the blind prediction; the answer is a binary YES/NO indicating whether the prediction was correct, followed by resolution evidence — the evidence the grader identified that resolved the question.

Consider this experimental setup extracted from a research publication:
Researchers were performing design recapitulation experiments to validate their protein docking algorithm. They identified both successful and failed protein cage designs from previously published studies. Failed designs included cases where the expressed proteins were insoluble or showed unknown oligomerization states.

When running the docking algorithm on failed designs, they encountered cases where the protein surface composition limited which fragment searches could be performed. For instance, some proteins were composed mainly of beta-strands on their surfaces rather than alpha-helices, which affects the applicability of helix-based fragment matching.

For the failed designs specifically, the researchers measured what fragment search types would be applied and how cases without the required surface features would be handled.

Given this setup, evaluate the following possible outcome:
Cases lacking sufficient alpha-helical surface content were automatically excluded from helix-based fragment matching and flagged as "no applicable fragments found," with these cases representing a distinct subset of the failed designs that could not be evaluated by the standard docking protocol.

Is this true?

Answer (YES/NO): NO